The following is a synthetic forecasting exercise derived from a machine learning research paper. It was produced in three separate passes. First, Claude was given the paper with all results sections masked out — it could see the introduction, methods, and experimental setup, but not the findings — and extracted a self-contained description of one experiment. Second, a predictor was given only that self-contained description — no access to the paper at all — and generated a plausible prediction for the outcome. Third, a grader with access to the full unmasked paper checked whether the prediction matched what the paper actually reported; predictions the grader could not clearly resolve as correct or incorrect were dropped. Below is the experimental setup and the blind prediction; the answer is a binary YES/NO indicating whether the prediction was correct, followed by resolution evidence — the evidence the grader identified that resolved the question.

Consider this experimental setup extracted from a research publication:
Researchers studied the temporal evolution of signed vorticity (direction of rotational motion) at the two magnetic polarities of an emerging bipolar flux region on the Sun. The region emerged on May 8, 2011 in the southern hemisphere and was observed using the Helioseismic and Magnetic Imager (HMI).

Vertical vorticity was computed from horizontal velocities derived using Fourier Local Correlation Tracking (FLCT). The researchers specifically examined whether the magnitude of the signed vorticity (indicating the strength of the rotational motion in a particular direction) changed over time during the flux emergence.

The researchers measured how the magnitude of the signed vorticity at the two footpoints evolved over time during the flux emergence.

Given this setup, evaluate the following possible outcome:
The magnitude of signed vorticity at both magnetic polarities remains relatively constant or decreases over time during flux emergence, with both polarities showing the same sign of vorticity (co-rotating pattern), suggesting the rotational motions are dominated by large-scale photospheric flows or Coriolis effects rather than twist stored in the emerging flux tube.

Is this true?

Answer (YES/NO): NO